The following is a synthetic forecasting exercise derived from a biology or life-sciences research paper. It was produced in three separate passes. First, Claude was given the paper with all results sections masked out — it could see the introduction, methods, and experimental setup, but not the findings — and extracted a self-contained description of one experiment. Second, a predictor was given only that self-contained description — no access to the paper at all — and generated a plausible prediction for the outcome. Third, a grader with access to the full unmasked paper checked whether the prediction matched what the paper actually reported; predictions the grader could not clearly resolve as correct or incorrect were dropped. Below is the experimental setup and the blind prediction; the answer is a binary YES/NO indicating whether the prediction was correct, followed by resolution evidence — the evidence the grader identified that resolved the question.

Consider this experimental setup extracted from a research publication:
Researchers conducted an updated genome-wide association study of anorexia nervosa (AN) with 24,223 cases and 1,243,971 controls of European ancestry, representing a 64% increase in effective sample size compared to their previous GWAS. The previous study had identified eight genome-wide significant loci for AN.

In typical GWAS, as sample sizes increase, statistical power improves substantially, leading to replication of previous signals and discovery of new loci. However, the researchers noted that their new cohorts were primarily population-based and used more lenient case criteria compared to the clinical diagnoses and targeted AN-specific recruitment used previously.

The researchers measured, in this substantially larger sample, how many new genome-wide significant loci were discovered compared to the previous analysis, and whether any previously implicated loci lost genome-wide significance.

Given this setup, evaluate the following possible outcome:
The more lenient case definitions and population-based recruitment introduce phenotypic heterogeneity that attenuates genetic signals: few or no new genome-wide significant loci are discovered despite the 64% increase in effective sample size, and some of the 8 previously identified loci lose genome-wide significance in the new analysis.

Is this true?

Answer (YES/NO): YES